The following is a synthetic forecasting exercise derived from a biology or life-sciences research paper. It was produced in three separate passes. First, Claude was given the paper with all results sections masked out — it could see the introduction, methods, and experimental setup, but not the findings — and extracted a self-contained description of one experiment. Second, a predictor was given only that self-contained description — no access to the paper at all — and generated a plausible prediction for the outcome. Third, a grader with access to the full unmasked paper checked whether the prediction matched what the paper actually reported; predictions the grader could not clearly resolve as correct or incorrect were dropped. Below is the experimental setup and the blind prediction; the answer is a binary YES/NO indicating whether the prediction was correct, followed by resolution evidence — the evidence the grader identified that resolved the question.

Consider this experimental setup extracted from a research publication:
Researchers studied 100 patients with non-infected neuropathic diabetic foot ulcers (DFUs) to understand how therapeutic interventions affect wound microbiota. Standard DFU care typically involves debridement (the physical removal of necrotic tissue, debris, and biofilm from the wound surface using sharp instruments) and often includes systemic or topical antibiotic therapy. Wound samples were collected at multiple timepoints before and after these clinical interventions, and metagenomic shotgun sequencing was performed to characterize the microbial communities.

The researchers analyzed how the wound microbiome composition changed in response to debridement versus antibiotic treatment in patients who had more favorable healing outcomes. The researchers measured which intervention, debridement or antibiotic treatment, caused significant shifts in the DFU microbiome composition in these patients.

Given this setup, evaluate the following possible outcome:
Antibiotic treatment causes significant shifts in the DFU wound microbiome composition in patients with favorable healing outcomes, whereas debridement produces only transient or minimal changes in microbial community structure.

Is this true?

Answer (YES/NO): NO